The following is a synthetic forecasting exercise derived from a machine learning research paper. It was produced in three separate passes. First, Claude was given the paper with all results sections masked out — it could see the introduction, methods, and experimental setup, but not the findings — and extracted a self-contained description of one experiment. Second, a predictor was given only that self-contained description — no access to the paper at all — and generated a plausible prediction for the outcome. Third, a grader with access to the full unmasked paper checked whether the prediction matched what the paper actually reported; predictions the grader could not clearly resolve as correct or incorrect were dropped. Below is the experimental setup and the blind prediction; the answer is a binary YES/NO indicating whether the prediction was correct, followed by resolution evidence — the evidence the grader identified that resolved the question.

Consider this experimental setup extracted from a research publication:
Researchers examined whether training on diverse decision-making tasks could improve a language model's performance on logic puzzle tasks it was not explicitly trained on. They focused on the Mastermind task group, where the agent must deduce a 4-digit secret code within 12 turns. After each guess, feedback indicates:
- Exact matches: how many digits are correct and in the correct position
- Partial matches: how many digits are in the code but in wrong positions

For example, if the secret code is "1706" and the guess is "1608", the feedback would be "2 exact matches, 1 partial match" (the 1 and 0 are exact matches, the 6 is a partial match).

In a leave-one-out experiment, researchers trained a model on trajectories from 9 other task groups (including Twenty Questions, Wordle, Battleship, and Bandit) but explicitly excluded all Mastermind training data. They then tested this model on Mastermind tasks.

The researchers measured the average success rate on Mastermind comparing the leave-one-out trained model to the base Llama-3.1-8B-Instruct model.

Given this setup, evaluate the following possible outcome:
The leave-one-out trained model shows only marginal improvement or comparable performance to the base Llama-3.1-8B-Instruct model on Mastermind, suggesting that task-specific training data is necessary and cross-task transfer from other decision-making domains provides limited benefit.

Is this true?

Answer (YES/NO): YES